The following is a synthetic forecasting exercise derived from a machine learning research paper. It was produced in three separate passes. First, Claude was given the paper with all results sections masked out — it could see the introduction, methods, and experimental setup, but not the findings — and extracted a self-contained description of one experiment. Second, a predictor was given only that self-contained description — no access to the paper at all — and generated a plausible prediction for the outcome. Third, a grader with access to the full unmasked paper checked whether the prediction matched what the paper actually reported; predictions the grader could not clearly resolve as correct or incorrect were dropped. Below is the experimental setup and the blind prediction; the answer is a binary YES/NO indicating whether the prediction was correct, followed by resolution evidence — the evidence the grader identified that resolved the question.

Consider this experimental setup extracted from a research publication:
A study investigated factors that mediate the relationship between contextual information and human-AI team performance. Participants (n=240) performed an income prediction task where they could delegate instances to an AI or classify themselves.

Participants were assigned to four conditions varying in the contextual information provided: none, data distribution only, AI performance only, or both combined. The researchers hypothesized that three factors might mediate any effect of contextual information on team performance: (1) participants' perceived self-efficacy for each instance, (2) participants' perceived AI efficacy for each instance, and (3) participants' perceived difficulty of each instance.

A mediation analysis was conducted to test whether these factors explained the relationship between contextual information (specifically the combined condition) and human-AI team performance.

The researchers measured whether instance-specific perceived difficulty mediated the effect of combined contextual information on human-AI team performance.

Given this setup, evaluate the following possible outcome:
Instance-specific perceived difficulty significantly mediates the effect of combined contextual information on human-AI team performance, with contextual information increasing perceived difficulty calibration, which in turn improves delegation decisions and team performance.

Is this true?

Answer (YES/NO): NO